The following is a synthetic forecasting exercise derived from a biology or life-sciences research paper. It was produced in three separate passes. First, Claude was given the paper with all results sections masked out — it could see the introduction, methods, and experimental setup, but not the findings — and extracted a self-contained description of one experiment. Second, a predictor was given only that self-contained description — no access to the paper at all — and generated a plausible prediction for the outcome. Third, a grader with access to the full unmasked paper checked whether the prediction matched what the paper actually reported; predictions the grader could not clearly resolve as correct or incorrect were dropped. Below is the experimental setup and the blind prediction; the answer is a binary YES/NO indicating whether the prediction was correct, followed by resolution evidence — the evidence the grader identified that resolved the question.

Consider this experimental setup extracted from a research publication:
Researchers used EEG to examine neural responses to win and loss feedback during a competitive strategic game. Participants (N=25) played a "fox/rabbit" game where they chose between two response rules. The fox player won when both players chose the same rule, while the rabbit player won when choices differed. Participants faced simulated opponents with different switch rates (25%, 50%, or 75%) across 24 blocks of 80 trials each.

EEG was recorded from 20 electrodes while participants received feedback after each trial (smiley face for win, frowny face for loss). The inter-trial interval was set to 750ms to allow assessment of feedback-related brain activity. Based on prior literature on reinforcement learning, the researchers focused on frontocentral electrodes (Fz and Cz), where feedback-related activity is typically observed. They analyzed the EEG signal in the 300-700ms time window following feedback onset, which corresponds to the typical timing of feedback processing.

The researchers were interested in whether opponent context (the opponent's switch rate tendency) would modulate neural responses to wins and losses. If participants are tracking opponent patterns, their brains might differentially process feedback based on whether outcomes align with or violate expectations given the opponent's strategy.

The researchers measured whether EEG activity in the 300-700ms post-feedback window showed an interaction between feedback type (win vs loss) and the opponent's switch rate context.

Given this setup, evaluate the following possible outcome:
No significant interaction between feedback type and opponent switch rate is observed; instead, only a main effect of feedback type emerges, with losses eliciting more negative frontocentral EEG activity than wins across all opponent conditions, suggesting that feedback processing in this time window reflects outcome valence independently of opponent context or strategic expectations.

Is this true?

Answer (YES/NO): NO